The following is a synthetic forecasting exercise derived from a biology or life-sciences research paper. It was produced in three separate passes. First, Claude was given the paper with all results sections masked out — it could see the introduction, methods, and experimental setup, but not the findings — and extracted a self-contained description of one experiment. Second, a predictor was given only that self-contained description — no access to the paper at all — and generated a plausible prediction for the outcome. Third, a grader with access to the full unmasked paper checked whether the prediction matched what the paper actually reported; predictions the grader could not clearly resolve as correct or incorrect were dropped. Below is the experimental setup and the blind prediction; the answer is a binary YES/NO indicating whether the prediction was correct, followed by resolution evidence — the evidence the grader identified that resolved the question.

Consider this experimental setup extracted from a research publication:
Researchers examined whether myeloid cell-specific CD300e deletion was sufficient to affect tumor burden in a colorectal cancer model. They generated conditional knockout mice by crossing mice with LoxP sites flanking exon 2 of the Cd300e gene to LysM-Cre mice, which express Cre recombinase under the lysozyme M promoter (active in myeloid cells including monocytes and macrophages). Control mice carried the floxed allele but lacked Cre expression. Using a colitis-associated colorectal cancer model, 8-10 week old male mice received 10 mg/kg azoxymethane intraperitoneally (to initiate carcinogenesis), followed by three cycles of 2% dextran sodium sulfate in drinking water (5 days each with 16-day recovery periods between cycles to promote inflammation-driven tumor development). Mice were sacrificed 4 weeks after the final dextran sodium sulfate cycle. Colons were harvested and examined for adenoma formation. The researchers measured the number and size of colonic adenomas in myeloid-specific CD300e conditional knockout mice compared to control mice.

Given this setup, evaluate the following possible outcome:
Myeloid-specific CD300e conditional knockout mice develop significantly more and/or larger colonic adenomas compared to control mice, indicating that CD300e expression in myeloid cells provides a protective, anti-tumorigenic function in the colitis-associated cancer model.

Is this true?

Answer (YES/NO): NO